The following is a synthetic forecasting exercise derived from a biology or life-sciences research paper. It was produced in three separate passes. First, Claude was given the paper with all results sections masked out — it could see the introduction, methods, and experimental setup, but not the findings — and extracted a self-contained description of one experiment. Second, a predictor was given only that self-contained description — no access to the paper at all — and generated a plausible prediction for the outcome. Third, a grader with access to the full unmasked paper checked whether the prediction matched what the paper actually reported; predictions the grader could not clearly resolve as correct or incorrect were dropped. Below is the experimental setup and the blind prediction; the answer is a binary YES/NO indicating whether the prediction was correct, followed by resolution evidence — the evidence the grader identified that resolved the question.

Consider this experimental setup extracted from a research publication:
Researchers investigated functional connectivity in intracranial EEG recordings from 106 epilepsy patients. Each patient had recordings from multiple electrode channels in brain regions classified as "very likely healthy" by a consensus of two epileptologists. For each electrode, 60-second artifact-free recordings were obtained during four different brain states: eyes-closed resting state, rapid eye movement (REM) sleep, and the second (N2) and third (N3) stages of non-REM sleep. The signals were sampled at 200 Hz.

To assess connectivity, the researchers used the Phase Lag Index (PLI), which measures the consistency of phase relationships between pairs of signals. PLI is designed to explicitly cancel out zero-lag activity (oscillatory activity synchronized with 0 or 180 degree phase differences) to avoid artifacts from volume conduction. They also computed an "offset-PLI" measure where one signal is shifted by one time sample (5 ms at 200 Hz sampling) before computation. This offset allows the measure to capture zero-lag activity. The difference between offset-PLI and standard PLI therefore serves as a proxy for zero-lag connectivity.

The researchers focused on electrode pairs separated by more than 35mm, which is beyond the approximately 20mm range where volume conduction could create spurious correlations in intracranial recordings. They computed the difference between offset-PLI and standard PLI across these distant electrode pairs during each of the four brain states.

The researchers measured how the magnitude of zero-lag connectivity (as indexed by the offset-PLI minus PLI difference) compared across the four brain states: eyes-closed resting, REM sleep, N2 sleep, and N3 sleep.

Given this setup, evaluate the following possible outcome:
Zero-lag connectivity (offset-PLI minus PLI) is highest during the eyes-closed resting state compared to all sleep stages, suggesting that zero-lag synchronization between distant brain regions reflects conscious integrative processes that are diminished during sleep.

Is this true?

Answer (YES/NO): NO